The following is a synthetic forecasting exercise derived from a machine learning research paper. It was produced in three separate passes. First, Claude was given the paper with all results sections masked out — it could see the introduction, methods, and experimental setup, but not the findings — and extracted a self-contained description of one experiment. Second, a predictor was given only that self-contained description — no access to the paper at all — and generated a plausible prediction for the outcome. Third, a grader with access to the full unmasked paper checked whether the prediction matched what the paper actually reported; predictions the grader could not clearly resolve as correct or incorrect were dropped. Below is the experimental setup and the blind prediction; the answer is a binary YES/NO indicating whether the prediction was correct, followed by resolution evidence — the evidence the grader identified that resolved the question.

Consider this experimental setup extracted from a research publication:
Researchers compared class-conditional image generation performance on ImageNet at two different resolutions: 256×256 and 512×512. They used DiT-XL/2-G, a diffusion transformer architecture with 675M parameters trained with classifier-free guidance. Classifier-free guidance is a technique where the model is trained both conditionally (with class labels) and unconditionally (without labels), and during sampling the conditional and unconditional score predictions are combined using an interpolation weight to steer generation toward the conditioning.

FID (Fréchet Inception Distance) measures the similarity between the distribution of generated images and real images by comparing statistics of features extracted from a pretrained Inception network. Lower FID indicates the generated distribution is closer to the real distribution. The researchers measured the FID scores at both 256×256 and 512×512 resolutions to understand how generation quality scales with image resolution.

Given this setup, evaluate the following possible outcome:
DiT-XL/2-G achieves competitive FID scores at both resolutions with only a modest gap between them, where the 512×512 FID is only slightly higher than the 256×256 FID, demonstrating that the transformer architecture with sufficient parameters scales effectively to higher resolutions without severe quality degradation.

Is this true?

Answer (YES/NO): NO